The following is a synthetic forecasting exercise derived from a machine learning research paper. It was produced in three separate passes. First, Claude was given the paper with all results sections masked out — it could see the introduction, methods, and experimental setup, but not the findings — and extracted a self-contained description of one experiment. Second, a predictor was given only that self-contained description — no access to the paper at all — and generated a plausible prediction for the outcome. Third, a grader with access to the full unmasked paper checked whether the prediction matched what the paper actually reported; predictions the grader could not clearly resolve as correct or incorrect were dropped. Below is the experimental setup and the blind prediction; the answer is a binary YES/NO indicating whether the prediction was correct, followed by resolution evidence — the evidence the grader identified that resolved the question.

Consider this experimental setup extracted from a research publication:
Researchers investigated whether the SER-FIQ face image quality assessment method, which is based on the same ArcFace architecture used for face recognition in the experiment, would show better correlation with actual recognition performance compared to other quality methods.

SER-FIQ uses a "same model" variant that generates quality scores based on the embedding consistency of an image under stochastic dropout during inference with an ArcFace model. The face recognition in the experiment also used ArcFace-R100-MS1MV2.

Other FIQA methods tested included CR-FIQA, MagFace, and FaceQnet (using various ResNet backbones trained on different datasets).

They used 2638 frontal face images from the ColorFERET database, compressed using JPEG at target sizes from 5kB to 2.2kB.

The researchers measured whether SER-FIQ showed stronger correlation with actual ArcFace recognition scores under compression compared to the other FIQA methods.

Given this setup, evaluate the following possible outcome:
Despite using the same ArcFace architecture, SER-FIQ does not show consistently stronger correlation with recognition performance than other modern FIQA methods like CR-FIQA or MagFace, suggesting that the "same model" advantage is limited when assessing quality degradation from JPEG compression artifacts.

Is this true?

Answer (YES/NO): YES